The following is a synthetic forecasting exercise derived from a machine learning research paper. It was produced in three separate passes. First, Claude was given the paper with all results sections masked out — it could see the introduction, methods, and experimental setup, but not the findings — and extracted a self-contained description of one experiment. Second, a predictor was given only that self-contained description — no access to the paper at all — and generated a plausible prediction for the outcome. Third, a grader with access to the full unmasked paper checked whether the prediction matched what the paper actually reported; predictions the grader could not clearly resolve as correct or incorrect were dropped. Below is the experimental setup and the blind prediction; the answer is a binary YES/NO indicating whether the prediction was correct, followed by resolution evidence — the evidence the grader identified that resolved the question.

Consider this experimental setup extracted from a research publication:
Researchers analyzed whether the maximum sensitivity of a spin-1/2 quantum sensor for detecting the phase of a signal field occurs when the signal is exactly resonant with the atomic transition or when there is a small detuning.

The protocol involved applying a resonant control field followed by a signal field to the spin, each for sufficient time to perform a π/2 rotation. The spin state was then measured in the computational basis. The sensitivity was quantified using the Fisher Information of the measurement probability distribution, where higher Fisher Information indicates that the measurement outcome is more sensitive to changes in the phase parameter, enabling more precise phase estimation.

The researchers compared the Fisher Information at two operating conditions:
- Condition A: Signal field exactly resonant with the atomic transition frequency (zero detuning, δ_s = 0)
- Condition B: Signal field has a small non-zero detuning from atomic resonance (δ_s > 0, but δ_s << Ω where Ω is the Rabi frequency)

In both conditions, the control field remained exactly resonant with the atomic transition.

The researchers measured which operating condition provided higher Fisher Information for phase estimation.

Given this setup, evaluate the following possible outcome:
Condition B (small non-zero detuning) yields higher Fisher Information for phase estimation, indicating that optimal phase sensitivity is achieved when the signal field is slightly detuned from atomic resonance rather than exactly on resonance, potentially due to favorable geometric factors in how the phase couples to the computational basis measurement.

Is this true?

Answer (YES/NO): NO